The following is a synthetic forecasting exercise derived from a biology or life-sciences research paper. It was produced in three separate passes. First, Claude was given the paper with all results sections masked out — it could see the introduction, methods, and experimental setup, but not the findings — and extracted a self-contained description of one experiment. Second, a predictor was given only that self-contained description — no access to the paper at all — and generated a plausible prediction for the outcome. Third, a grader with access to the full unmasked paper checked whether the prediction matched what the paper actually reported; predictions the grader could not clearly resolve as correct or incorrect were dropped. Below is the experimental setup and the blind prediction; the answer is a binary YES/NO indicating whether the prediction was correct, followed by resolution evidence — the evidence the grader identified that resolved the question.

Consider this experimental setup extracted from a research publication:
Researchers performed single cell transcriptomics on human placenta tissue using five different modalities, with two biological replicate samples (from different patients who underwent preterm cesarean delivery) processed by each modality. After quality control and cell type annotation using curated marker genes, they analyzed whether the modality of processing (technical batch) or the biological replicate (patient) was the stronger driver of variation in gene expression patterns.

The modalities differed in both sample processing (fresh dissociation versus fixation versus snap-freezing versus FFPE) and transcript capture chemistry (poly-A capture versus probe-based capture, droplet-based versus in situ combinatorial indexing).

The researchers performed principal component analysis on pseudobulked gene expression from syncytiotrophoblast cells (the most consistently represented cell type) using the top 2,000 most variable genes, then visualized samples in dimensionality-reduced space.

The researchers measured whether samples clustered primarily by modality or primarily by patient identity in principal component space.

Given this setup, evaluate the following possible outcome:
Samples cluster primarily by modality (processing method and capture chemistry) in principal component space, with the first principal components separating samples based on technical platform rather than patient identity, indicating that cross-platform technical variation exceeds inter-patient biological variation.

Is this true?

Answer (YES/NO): YES